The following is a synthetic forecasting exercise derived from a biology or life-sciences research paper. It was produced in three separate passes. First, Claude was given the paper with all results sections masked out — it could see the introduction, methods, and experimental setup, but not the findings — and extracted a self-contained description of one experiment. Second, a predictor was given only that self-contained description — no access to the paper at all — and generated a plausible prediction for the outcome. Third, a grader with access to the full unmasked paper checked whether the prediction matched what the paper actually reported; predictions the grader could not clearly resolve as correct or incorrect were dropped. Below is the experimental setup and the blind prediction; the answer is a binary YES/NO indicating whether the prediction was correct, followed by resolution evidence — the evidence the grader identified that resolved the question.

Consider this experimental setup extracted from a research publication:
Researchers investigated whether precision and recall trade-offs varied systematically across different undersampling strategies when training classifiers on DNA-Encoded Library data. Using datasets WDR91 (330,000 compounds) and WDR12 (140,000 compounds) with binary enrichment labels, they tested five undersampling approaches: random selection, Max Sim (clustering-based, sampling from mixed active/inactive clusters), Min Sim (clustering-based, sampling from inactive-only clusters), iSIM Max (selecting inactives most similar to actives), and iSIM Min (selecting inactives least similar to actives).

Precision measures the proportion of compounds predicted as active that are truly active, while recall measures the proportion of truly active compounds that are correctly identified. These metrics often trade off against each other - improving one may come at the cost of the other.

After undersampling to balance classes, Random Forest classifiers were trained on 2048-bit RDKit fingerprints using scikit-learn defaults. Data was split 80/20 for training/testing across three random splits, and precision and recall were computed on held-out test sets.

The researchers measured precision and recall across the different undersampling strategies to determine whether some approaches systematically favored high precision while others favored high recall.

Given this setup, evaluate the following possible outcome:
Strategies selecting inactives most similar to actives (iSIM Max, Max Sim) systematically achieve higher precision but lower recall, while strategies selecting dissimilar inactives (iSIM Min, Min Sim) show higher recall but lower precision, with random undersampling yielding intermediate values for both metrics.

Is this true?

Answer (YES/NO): NO